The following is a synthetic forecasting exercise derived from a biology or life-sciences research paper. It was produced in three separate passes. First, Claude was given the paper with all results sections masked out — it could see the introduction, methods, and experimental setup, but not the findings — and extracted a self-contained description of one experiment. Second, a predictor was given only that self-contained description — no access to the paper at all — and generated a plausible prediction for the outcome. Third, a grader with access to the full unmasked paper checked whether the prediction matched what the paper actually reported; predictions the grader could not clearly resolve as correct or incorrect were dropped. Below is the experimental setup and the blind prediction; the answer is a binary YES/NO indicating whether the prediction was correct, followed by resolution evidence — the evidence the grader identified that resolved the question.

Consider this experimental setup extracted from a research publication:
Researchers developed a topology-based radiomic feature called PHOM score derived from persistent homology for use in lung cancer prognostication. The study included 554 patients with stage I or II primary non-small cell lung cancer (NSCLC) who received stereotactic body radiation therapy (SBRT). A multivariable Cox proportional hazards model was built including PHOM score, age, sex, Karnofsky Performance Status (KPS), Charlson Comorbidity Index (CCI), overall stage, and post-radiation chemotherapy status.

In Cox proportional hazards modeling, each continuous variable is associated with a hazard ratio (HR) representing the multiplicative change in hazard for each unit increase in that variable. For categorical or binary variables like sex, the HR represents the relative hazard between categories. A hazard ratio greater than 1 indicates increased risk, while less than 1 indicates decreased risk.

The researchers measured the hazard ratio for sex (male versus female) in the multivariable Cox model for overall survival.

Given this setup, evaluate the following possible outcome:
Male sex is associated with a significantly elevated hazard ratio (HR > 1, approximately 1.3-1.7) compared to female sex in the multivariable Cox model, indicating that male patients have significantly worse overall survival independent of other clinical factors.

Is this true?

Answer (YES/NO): NO